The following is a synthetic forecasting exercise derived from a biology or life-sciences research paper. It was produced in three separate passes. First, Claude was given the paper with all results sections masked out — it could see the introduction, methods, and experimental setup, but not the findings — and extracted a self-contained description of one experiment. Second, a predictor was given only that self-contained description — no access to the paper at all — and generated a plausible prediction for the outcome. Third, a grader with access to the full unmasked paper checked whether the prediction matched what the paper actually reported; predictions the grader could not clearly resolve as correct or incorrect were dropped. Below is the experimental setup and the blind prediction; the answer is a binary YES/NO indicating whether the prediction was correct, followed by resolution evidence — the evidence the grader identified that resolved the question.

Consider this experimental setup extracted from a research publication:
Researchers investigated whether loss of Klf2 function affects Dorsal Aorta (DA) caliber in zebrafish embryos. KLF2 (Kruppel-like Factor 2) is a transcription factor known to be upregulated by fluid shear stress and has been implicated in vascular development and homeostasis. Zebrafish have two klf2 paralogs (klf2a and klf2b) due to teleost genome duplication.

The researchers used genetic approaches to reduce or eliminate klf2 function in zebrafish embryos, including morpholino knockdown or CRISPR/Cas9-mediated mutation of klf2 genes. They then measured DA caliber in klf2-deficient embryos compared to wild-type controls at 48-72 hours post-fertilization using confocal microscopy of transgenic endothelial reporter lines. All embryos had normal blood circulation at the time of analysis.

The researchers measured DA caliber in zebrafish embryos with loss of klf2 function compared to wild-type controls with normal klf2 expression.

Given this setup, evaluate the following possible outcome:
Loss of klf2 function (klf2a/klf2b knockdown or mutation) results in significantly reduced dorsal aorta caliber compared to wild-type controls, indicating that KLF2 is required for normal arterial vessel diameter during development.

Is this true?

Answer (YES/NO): YES